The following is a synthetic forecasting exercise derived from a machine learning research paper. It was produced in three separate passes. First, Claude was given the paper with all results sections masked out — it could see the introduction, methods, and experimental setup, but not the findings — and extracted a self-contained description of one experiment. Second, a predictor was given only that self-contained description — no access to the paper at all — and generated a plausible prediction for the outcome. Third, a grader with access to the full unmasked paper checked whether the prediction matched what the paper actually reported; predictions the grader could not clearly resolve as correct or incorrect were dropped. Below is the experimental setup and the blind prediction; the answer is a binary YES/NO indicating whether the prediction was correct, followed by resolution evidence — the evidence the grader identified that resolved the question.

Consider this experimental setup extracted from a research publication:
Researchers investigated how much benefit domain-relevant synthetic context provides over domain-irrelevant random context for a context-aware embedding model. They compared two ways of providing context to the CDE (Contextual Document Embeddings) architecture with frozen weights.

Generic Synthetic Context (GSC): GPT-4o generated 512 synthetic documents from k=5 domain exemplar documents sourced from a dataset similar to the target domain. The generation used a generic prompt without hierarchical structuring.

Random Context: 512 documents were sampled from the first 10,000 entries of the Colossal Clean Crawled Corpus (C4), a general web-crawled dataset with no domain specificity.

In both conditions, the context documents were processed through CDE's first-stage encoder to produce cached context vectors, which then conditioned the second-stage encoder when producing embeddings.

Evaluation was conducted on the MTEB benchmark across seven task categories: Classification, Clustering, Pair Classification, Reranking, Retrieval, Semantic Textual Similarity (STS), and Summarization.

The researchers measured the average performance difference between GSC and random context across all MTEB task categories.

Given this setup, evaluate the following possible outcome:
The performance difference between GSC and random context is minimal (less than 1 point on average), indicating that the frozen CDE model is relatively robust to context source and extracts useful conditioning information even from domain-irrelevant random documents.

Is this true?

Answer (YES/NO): NO